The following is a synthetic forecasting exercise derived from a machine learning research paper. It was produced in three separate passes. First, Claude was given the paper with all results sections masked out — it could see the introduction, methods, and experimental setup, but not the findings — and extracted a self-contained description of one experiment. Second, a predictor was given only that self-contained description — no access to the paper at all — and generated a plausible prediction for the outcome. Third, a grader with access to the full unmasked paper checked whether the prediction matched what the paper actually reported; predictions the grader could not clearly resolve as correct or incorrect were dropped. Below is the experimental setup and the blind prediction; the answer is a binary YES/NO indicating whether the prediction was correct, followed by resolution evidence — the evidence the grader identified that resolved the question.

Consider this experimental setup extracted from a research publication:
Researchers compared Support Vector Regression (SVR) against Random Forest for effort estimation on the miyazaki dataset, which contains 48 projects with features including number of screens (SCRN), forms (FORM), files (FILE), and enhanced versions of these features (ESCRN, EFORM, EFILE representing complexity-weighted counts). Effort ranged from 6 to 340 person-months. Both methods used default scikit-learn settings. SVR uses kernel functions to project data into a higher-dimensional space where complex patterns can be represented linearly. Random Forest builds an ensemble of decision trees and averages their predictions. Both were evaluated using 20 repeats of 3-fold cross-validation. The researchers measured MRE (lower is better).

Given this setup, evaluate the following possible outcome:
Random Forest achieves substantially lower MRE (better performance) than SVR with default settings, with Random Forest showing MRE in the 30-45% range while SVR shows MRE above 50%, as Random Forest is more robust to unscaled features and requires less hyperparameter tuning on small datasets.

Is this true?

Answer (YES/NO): NO